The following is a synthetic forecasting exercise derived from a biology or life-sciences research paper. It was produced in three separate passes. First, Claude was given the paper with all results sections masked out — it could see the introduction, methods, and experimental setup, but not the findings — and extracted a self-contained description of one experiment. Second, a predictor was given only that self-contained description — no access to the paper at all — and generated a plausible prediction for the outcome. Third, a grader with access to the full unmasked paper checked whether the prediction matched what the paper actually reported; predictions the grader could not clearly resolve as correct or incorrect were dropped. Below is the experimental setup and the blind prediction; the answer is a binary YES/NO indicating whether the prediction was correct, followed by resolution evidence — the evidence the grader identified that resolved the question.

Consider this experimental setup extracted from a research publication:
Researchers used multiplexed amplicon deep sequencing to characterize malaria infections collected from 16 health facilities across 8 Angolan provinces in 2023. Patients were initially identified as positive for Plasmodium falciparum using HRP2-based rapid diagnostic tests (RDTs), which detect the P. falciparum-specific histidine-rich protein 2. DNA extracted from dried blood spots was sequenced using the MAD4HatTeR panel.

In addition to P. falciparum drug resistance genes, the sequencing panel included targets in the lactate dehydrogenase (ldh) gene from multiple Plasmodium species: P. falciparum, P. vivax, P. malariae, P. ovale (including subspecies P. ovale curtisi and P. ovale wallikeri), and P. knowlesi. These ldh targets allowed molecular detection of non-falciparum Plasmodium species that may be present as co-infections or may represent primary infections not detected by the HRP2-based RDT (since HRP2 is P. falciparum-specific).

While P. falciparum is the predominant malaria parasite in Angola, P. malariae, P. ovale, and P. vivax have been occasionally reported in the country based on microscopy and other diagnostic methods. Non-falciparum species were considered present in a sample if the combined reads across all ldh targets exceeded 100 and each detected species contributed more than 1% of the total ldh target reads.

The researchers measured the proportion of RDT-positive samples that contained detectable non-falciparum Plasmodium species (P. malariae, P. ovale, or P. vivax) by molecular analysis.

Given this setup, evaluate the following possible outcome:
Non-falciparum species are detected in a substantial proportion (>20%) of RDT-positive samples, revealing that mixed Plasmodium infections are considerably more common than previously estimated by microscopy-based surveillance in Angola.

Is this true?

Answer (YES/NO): NO